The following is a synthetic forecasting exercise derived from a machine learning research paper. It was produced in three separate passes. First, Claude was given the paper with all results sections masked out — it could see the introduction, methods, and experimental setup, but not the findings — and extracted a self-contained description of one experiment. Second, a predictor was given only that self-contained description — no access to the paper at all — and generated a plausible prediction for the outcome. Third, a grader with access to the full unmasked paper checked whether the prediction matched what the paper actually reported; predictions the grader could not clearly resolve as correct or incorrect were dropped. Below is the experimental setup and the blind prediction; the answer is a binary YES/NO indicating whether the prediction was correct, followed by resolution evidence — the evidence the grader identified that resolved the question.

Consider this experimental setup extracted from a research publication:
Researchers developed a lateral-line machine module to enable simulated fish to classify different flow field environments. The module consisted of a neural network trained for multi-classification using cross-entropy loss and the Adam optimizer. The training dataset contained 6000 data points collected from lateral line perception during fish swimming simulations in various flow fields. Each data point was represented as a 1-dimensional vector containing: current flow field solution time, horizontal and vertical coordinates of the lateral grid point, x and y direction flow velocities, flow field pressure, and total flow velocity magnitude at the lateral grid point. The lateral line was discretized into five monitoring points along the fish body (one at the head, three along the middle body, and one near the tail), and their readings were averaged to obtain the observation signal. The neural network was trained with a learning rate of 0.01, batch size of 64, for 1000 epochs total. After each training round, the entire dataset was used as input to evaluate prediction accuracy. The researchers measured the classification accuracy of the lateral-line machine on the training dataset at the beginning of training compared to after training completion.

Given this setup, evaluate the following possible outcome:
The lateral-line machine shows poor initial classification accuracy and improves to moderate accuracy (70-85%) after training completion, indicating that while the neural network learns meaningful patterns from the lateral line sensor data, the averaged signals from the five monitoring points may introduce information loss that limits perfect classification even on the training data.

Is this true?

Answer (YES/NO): NO